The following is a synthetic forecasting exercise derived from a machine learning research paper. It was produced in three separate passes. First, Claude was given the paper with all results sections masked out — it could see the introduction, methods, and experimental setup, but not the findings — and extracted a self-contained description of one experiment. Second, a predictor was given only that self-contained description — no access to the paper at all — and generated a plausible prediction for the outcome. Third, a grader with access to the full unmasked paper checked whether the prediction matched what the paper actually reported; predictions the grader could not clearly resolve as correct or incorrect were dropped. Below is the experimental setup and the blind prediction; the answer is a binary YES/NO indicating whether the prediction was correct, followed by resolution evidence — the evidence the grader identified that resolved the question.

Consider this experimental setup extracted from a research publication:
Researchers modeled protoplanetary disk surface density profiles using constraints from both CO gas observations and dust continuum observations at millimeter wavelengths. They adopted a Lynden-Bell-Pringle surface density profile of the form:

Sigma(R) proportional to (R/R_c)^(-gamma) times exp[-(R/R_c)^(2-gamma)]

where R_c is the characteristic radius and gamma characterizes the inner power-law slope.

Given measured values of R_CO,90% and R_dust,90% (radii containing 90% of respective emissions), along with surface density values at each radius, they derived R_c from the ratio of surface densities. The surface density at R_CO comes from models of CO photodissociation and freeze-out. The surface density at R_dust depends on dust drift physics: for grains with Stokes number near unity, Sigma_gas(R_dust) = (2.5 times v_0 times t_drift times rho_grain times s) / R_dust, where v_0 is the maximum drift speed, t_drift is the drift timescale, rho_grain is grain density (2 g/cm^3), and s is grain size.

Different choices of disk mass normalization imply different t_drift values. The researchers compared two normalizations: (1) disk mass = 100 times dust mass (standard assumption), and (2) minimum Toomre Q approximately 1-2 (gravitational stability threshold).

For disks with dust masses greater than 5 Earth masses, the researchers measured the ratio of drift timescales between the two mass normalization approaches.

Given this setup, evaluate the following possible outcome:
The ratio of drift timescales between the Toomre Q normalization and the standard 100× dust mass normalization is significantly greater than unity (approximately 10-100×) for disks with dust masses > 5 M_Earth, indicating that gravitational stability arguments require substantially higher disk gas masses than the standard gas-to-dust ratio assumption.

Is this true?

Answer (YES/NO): YES